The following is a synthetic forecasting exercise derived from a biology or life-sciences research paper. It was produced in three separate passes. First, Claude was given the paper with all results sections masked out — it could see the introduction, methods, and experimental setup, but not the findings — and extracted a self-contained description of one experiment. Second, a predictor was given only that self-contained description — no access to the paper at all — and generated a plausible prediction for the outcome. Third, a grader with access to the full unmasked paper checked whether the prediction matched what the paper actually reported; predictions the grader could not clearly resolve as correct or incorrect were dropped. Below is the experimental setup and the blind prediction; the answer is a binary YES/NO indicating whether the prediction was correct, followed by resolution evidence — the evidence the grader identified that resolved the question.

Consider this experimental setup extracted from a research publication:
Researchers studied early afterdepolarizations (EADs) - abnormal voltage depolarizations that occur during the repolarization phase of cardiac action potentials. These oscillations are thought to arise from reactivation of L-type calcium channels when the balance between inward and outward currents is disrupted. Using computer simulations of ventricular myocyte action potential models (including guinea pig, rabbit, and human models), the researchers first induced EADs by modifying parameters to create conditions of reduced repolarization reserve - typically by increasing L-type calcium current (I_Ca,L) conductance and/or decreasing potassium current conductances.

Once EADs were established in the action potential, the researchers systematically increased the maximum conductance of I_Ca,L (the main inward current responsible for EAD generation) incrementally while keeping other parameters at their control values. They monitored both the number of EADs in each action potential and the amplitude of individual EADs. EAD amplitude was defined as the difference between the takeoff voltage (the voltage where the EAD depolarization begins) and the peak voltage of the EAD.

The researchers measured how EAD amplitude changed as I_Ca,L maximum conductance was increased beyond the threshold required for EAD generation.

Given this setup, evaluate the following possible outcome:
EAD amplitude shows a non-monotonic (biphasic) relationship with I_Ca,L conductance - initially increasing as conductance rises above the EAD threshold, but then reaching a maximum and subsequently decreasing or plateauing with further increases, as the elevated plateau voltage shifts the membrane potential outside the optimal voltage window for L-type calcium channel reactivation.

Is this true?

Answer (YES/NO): NO